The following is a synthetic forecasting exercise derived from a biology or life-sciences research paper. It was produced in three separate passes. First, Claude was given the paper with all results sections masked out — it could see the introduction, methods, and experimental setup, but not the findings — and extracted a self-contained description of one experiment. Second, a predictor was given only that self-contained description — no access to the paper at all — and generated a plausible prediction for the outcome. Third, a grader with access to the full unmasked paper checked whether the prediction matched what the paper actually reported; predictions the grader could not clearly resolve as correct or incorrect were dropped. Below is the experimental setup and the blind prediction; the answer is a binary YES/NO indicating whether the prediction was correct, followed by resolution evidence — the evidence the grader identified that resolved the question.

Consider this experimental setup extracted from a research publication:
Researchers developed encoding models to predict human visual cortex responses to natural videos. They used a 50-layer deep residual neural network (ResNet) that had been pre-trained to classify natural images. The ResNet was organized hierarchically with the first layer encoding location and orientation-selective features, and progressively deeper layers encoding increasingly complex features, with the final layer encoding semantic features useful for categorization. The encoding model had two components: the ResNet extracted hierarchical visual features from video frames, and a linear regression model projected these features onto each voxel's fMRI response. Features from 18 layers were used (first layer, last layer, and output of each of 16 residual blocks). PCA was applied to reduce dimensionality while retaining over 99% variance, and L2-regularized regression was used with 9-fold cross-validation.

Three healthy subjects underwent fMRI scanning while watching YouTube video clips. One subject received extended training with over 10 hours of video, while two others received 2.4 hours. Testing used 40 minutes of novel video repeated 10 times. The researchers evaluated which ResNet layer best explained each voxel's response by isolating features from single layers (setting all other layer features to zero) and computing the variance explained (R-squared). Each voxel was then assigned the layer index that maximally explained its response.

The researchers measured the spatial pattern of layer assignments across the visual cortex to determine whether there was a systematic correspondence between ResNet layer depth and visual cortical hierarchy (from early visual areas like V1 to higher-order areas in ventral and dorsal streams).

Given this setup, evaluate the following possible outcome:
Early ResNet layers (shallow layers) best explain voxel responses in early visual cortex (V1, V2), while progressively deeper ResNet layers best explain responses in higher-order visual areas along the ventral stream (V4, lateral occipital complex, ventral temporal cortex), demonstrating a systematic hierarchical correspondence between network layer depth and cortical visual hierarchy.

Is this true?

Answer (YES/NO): YES